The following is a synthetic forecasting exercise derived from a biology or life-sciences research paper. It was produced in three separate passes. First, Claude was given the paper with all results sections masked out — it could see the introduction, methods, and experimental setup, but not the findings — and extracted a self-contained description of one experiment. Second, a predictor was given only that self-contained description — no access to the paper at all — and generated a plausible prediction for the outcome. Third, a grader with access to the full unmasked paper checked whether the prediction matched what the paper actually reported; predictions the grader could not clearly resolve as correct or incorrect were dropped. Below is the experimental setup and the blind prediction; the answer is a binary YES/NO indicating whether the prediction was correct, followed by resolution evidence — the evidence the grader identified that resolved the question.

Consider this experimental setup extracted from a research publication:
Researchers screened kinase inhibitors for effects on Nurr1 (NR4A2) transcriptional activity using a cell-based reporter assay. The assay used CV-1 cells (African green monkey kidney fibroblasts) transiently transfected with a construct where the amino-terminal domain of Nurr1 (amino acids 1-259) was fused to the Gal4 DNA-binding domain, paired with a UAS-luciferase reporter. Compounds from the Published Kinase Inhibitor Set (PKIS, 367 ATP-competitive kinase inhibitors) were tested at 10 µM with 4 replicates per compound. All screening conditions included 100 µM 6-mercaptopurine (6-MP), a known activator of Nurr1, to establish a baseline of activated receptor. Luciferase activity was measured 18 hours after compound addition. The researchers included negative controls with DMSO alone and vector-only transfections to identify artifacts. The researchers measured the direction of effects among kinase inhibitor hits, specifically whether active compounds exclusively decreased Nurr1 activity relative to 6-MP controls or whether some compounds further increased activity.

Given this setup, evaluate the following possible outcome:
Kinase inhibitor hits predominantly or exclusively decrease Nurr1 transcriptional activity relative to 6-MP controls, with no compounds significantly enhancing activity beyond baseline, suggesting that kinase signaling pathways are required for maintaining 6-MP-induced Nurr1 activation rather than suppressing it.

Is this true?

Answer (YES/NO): NO